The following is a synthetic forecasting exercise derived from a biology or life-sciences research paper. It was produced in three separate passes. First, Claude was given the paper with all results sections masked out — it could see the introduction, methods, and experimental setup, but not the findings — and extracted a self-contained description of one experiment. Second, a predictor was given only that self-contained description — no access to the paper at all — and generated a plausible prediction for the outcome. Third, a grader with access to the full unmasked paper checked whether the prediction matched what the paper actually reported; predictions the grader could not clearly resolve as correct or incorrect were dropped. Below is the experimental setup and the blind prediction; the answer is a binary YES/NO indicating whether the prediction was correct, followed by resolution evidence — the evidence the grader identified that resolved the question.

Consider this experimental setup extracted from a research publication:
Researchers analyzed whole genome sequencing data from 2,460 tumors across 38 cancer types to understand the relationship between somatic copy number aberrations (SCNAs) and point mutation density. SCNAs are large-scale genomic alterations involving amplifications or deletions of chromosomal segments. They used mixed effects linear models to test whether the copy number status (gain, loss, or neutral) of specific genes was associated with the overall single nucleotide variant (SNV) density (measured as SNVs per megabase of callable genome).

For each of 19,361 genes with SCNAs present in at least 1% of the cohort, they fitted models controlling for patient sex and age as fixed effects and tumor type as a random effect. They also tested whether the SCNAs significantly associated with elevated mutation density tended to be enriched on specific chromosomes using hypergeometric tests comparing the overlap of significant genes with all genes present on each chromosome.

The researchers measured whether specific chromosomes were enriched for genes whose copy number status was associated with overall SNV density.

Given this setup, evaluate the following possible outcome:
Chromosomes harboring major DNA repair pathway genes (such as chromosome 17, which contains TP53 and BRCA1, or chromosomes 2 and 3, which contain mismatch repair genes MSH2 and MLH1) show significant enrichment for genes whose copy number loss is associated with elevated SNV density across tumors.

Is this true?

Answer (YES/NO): NO